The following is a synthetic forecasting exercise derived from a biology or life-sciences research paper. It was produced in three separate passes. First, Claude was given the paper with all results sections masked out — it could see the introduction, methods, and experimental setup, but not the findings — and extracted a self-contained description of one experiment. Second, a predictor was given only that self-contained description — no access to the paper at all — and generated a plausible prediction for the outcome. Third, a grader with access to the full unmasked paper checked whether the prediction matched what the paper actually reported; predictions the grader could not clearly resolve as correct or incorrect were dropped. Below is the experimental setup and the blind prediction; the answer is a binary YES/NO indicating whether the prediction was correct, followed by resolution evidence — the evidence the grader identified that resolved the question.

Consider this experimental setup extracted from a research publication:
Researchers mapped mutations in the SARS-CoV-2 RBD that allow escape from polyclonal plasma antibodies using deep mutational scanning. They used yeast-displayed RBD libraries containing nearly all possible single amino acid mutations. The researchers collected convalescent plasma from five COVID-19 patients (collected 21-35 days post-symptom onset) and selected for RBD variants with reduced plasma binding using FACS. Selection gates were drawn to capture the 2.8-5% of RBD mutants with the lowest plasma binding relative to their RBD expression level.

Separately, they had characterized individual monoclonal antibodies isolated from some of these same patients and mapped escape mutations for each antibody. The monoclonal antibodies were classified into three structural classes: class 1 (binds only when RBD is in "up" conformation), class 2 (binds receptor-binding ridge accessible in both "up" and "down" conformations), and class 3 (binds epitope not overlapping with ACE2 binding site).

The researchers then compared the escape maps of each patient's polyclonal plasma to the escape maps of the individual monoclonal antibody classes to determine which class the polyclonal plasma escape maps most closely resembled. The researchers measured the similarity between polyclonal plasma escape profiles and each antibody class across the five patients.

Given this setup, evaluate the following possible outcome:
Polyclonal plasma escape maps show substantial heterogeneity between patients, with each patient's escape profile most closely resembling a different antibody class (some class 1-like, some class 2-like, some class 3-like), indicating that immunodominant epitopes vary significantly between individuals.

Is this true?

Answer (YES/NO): NO